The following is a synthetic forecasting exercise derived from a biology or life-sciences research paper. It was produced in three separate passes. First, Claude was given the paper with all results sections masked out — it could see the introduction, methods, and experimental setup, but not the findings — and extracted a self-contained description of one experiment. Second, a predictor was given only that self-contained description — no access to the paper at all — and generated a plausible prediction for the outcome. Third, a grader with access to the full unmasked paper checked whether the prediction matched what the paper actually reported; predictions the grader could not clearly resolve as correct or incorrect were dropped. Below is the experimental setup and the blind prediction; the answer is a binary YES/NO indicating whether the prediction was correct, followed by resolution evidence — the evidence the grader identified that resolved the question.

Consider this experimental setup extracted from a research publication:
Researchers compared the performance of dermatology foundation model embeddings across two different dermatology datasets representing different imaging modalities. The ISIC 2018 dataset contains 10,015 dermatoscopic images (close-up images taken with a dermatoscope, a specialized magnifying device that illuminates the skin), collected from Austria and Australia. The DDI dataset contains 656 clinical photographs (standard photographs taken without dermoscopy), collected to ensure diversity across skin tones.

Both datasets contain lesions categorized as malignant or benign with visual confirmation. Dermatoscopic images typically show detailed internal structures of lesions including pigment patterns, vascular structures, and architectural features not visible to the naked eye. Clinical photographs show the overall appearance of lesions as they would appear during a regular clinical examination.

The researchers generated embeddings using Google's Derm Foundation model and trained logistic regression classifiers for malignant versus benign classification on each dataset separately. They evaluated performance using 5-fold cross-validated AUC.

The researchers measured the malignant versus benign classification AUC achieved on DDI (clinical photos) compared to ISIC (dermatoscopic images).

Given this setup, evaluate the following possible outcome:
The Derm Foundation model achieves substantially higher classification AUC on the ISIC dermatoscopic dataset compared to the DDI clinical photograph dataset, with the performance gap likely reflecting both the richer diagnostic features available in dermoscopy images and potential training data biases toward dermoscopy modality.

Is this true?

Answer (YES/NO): NO